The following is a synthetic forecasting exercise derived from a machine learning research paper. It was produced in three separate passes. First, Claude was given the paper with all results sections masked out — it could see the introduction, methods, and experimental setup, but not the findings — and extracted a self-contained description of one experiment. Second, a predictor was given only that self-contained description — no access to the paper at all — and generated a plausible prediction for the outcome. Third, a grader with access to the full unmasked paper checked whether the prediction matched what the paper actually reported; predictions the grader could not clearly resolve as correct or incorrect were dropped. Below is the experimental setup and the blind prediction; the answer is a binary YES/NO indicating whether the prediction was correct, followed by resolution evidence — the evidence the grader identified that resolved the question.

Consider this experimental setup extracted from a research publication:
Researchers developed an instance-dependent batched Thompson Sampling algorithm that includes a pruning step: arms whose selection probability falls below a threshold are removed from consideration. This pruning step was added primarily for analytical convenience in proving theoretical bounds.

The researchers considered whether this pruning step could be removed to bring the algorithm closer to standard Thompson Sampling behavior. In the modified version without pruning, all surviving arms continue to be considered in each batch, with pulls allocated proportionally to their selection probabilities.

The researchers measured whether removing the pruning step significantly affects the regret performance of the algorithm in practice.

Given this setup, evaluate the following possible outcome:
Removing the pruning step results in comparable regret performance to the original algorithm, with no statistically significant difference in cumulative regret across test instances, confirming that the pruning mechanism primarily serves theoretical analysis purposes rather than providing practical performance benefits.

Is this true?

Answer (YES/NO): NO